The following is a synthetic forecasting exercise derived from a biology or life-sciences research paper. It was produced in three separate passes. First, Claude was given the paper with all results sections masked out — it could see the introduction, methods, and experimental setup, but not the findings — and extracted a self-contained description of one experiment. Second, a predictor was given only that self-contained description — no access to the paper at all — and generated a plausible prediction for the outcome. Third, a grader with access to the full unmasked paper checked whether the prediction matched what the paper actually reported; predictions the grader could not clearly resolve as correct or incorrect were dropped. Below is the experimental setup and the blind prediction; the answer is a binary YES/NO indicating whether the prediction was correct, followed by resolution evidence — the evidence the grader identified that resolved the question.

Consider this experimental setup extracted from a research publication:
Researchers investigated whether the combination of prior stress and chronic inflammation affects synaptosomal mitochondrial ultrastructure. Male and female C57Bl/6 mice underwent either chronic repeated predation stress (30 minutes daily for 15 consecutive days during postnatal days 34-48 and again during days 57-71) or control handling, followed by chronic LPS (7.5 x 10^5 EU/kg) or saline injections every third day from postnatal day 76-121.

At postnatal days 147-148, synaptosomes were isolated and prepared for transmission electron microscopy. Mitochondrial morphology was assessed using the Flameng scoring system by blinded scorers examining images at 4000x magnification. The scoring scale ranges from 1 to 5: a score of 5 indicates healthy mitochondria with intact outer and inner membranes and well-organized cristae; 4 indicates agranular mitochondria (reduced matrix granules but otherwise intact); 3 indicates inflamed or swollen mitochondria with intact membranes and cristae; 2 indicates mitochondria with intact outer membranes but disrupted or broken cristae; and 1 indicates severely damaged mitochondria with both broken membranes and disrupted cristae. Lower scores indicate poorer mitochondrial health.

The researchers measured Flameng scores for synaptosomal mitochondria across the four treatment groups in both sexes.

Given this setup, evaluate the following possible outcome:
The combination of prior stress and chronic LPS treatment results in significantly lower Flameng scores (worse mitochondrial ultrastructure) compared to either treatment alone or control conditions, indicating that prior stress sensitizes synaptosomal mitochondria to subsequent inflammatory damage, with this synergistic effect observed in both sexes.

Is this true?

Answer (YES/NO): NO